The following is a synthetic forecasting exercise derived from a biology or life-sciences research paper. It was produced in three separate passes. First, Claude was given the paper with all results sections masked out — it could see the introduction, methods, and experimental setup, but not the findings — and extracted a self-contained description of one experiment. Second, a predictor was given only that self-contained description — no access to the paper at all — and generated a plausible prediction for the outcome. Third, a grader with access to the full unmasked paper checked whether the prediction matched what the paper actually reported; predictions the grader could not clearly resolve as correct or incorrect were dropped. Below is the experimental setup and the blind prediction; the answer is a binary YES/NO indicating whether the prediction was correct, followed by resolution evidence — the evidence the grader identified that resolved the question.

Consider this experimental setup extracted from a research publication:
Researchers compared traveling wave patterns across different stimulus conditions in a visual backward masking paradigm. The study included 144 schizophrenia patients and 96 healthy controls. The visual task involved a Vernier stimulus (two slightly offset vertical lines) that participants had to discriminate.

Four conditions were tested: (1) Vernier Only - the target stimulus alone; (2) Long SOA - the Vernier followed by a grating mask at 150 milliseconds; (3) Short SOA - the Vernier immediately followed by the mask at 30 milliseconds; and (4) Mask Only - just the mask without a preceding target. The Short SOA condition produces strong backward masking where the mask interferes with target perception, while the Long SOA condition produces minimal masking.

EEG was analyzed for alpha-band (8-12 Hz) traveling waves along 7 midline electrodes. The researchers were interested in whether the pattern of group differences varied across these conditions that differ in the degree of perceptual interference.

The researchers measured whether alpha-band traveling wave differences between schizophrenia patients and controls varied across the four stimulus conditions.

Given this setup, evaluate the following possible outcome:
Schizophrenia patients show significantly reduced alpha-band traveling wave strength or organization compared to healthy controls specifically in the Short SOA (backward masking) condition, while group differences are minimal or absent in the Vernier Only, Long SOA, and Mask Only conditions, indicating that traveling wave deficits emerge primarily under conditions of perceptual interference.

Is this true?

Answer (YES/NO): NO